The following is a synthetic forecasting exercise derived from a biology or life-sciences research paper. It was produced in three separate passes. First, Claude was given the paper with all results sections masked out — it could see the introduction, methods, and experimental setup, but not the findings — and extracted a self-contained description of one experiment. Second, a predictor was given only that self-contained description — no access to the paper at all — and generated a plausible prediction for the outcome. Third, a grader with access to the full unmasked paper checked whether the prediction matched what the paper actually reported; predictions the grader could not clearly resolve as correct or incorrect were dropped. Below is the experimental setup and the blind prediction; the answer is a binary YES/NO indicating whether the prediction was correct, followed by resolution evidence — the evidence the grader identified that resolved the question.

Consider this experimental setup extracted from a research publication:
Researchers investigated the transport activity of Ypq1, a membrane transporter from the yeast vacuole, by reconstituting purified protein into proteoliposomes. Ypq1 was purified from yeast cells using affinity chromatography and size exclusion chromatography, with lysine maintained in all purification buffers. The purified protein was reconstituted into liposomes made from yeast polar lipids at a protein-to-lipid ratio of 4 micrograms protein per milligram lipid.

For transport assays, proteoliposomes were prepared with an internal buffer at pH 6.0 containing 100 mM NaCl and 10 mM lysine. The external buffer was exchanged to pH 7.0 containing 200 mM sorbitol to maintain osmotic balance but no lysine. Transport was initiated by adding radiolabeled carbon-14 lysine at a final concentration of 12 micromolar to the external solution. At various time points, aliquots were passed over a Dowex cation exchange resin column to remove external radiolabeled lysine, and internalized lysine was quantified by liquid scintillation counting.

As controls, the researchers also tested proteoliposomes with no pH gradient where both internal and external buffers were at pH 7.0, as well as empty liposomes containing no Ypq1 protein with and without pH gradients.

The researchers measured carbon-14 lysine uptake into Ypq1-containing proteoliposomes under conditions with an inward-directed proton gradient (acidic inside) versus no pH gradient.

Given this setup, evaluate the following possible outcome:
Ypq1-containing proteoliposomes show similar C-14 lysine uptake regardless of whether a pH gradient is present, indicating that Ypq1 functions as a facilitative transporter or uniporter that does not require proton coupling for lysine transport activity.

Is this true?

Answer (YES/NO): NO